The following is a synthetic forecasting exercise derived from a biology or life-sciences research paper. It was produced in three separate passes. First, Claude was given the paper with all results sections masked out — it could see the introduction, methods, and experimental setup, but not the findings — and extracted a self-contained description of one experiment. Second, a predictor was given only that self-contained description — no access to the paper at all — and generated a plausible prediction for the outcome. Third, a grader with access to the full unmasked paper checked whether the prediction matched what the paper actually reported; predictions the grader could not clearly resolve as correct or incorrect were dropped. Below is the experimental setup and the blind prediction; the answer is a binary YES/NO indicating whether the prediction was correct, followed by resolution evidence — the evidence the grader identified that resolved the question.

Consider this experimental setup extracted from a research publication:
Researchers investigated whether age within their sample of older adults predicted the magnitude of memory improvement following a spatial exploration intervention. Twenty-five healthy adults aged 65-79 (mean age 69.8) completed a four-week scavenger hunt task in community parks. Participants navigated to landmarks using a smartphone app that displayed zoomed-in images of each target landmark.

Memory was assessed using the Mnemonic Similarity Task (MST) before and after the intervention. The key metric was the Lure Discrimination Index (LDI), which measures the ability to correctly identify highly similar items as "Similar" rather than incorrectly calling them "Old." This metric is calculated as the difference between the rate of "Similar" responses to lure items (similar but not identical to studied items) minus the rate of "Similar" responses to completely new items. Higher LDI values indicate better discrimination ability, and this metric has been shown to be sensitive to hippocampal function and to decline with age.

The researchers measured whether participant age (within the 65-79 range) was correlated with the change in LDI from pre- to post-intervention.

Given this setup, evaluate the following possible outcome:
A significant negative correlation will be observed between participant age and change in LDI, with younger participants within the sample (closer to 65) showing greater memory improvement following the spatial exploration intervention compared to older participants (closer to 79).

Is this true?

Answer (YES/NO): NO